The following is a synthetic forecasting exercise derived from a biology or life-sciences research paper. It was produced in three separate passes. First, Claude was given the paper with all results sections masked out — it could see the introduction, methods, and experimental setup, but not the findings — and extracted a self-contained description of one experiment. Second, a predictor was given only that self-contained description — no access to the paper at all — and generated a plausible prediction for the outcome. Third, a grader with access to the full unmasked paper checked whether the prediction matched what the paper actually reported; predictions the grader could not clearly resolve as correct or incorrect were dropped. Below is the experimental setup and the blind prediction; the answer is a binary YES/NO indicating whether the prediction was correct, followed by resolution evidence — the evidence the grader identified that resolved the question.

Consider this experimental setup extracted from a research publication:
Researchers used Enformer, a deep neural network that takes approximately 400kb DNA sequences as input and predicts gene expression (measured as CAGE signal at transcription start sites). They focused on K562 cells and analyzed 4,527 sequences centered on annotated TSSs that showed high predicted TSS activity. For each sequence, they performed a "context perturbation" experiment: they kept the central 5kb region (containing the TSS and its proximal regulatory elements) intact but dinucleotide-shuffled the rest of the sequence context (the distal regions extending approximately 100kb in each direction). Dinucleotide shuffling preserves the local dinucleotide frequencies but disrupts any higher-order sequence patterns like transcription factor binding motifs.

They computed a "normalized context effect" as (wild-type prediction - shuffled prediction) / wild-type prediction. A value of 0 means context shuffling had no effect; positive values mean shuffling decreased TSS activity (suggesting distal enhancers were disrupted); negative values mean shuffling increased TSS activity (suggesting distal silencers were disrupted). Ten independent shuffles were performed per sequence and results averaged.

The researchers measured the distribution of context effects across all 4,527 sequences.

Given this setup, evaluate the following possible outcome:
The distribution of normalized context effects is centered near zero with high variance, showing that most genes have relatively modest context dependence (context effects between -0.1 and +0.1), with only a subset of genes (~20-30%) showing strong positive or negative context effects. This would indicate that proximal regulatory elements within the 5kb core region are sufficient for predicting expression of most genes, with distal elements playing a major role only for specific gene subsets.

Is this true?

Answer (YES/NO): NO